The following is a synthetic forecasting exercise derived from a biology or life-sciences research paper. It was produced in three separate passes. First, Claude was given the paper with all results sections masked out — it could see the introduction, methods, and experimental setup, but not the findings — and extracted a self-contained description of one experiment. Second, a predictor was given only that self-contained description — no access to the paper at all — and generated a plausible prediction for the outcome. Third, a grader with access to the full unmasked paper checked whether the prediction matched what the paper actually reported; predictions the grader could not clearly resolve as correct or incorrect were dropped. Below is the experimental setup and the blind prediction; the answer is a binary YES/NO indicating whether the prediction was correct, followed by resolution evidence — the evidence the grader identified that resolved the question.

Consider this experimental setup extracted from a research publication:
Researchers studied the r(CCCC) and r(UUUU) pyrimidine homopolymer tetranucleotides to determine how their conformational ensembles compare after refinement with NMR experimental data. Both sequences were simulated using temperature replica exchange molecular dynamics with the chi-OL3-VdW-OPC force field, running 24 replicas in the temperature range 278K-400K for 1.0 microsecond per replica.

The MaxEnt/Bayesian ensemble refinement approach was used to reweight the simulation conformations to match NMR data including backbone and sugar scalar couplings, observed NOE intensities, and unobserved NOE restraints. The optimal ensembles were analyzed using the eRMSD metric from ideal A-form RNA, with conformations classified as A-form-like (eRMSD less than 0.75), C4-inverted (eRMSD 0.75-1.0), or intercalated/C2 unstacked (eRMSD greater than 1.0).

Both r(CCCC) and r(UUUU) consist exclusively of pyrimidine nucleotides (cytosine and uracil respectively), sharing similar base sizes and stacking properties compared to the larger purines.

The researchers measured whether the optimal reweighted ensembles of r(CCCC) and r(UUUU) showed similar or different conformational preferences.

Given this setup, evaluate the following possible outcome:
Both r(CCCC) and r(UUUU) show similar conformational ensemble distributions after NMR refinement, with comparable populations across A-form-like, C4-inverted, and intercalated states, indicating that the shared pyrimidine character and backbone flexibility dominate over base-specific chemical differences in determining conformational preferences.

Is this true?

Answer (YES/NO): NO